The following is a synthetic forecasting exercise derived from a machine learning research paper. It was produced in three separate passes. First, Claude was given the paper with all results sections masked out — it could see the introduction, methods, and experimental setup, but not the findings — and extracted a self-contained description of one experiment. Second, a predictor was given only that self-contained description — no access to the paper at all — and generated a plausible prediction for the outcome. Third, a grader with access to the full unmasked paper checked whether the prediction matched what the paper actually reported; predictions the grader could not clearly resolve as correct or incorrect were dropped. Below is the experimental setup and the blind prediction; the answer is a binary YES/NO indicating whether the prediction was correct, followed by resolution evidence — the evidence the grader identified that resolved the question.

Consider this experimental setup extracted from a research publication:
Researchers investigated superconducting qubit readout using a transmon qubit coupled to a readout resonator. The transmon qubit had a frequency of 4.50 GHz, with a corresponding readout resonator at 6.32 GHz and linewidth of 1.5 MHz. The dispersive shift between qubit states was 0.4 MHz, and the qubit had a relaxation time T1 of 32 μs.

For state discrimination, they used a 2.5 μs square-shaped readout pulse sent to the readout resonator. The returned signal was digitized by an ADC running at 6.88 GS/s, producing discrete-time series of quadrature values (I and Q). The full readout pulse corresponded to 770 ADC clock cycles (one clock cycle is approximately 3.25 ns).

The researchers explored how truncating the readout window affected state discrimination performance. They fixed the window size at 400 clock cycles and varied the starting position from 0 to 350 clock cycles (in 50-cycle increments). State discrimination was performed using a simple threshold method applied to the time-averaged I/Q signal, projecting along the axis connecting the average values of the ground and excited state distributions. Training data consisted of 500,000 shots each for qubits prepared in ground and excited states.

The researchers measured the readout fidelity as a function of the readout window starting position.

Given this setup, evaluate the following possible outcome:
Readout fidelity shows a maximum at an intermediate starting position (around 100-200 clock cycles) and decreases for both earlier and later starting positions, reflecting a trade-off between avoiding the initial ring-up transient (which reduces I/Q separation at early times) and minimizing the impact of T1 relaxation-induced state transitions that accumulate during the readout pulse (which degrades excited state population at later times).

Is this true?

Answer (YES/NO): YES